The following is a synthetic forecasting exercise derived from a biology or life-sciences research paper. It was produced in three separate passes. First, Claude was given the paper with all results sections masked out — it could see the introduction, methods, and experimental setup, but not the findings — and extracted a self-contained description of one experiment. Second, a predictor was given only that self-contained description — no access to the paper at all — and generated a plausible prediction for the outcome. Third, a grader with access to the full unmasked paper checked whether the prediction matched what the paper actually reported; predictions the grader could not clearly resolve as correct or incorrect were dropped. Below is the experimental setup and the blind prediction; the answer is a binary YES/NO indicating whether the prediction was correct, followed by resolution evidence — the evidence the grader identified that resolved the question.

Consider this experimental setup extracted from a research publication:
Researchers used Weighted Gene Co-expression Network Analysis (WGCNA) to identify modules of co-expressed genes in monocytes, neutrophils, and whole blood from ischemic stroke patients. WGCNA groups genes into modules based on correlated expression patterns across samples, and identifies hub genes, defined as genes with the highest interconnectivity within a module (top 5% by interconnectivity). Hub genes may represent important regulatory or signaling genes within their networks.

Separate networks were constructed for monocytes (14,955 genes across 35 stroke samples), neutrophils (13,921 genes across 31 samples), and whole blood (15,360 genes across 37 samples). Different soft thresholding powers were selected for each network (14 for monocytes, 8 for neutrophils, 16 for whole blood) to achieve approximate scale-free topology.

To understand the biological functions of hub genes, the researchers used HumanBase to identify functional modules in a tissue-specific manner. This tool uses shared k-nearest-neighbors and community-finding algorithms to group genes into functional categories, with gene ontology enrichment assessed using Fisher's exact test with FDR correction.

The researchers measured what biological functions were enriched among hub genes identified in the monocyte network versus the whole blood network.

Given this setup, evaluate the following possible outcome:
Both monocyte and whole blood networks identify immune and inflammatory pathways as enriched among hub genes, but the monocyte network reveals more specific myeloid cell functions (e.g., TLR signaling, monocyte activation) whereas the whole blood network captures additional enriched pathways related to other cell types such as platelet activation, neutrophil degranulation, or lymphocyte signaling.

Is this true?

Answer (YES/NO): NO